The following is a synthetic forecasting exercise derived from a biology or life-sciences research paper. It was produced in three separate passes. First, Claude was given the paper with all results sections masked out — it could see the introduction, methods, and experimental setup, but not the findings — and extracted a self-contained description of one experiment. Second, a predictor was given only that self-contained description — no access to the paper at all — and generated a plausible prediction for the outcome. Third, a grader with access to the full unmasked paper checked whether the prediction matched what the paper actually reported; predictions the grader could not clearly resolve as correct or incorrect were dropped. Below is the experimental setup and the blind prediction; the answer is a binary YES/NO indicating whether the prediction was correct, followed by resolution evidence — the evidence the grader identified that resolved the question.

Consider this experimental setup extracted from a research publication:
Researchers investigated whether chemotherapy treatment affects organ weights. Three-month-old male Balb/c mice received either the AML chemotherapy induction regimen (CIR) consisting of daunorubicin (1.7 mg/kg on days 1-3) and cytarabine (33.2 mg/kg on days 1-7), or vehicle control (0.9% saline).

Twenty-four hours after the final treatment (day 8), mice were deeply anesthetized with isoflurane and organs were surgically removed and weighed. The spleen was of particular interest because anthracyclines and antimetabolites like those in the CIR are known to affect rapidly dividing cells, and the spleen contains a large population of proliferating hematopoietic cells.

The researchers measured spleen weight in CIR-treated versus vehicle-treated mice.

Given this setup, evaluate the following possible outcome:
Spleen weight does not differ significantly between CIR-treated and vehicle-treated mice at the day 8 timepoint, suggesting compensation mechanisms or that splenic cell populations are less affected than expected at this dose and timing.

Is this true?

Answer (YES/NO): NO